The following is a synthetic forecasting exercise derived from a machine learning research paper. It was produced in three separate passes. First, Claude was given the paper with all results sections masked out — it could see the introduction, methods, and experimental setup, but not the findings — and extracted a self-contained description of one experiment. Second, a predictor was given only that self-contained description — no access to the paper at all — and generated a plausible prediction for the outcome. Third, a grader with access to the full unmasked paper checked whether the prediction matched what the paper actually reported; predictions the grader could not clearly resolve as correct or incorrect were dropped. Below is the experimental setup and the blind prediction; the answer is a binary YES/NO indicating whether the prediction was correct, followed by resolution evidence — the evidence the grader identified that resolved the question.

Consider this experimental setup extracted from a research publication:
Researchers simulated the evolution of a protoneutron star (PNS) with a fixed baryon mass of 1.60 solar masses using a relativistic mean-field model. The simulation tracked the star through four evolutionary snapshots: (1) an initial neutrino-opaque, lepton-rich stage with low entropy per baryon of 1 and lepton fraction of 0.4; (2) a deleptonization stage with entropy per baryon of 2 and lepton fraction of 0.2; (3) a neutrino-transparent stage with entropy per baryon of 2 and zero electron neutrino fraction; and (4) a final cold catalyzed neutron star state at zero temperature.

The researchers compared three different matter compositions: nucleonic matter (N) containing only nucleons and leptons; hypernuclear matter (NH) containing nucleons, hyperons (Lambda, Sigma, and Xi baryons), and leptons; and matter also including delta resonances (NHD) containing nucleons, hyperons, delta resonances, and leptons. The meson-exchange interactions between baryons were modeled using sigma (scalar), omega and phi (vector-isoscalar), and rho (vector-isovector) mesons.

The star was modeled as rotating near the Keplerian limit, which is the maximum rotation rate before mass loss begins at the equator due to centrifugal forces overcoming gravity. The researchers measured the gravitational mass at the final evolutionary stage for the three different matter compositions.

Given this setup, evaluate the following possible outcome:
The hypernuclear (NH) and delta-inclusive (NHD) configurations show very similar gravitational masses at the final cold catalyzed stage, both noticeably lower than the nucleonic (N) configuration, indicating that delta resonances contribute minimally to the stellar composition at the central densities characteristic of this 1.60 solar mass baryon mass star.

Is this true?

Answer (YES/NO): NO